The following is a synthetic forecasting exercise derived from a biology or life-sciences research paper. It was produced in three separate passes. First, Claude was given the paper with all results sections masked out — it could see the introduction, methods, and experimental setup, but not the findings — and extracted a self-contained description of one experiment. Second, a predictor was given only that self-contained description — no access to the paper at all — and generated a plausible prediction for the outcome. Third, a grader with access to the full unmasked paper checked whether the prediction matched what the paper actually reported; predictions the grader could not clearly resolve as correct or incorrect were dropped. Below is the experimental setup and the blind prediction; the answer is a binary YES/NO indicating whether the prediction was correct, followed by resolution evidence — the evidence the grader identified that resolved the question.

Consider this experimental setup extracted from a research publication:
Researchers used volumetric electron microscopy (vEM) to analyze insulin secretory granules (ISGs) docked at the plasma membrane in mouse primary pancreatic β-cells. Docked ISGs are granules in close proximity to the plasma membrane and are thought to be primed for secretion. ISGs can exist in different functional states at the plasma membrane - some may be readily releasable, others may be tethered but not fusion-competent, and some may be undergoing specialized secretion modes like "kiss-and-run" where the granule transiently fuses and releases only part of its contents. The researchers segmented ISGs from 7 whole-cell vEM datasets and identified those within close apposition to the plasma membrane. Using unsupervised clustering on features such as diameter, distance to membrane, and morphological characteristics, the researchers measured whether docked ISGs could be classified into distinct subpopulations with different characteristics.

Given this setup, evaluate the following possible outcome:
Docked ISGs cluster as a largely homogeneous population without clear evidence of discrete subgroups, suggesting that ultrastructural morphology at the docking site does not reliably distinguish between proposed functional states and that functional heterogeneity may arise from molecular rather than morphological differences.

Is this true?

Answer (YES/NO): NO